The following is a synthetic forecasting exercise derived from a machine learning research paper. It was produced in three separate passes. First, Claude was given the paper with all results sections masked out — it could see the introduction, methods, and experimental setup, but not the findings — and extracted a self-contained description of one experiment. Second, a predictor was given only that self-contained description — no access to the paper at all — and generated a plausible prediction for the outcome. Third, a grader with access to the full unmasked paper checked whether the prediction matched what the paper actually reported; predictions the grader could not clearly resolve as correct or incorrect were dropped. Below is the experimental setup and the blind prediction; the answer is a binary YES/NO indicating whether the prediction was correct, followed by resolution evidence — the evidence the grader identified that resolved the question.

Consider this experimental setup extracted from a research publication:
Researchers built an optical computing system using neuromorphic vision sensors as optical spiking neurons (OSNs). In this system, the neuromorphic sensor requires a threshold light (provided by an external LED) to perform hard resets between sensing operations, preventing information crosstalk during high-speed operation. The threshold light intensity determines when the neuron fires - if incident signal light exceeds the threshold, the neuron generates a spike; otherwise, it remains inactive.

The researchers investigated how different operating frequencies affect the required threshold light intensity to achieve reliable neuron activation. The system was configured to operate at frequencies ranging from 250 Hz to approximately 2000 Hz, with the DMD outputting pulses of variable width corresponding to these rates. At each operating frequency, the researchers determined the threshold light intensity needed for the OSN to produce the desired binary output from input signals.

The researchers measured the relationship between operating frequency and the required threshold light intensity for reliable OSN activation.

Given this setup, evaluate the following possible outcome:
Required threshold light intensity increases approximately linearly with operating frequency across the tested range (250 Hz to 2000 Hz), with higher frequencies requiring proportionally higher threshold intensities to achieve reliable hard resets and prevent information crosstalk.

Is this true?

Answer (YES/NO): NO